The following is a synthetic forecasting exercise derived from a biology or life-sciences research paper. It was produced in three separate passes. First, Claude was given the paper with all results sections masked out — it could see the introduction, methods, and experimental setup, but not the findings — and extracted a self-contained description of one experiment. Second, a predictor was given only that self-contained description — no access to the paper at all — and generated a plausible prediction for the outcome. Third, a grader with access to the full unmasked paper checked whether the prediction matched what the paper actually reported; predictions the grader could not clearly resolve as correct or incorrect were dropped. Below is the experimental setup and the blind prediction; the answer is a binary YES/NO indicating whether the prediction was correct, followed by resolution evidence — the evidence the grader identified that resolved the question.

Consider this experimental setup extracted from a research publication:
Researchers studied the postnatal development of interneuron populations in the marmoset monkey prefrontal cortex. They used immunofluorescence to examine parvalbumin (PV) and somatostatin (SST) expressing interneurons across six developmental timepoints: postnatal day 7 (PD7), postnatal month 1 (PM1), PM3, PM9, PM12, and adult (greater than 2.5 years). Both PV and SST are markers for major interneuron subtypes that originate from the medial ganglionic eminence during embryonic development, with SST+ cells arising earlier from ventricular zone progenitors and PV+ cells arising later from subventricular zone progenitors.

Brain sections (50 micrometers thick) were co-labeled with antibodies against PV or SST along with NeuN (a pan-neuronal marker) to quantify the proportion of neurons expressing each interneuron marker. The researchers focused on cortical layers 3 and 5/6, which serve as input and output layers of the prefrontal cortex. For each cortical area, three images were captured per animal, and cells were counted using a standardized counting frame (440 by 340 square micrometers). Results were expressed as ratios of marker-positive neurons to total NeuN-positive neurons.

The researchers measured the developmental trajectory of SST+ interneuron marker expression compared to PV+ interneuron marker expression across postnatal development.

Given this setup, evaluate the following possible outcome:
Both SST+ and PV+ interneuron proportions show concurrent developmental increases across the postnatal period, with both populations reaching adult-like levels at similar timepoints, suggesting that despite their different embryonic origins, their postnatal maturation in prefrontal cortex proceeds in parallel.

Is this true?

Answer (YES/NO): NO